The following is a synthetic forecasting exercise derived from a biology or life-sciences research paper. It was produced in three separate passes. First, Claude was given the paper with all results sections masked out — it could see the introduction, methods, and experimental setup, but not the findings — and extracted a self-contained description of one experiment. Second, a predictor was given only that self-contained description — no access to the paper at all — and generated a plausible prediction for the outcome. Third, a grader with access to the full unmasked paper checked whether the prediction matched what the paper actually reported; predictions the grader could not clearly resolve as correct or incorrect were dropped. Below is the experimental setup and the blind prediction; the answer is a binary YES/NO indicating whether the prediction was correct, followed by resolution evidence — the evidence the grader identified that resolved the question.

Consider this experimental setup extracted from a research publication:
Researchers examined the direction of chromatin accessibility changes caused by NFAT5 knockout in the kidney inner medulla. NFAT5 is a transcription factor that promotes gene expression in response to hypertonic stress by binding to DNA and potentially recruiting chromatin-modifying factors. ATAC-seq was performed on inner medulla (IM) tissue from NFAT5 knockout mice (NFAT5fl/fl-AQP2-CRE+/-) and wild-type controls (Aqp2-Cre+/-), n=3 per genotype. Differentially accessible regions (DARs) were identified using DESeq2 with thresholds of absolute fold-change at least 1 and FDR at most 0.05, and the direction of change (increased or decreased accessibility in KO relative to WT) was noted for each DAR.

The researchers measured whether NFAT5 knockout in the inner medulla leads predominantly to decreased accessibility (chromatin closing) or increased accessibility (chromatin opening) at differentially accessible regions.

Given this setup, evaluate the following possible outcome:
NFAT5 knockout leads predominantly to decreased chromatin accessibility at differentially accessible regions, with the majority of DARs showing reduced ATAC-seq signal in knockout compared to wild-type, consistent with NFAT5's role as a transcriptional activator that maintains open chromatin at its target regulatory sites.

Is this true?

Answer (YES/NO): NO